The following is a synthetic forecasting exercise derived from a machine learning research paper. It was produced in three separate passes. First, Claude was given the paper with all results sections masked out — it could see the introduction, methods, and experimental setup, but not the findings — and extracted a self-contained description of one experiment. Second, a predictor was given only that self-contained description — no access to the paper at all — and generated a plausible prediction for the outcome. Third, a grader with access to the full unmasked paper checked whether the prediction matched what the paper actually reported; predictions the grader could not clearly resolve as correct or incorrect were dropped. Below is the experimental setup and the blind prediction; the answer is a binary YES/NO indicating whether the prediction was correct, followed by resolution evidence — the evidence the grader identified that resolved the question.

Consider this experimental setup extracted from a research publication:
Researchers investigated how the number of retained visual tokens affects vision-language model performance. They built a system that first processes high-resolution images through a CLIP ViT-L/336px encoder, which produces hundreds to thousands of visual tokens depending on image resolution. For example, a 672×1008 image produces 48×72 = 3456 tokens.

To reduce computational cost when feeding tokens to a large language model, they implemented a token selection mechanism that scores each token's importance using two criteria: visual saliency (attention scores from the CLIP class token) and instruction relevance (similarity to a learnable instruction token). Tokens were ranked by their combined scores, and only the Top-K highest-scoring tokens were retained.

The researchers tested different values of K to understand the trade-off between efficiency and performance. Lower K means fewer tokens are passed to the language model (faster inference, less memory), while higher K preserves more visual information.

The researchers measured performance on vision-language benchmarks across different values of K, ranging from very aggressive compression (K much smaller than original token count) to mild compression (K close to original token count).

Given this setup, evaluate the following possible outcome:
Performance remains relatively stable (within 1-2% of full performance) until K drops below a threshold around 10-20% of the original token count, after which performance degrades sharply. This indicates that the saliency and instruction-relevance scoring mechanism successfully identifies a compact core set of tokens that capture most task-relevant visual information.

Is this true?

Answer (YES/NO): NO